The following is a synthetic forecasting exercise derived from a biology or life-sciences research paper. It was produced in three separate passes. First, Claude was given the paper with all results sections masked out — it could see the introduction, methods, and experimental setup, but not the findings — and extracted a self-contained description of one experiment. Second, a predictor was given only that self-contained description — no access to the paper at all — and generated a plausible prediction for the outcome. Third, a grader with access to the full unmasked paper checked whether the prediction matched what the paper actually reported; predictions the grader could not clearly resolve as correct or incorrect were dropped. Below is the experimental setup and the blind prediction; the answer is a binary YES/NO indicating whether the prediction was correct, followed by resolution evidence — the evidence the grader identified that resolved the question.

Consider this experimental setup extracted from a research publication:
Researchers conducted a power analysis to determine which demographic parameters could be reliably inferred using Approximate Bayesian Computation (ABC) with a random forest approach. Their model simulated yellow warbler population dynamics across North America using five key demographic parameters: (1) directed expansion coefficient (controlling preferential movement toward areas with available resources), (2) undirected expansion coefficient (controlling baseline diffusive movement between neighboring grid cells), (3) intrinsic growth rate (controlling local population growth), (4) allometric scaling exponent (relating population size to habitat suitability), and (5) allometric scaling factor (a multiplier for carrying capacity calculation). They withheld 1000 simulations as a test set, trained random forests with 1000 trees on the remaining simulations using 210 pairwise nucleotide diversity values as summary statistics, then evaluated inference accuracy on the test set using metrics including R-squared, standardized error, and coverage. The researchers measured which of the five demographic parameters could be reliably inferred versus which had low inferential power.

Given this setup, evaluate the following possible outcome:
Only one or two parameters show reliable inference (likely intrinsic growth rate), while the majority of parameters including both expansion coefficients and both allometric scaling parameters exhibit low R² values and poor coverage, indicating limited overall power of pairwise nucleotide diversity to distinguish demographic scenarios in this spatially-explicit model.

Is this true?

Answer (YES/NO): NO